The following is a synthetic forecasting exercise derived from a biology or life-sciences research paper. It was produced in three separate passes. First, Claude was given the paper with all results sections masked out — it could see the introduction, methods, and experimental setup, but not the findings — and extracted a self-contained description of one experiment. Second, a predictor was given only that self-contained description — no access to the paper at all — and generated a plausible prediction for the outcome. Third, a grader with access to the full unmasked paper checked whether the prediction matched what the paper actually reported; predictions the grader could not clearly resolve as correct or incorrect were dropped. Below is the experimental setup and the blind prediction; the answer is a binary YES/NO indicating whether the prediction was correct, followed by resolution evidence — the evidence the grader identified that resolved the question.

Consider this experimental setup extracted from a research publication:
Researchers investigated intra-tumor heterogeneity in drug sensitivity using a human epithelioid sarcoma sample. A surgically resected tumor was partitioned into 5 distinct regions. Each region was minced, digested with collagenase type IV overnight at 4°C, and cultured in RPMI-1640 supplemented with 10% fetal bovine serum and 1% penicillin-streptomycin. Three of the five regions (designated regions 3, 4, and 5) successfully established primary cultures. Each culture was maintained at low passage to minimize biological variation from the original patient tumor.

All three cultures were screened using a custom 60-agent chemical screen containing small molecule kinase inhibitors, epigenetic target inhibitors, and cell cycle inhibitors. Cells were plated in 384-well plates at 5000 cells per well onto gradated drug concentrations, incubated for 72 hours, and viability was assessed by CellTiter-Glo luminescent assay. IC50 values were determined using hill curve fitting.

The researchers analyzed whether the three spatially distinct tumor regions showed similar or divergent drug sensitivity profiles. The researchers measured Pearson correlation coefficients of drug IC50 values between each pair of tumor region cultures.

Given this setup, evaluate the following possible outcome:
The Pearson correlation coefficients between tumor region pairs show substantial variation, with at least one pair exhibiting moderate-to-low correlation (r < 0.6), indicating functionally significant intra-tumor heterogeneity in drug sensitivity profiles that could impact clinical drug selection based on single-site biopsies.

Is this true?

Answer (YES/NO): NO